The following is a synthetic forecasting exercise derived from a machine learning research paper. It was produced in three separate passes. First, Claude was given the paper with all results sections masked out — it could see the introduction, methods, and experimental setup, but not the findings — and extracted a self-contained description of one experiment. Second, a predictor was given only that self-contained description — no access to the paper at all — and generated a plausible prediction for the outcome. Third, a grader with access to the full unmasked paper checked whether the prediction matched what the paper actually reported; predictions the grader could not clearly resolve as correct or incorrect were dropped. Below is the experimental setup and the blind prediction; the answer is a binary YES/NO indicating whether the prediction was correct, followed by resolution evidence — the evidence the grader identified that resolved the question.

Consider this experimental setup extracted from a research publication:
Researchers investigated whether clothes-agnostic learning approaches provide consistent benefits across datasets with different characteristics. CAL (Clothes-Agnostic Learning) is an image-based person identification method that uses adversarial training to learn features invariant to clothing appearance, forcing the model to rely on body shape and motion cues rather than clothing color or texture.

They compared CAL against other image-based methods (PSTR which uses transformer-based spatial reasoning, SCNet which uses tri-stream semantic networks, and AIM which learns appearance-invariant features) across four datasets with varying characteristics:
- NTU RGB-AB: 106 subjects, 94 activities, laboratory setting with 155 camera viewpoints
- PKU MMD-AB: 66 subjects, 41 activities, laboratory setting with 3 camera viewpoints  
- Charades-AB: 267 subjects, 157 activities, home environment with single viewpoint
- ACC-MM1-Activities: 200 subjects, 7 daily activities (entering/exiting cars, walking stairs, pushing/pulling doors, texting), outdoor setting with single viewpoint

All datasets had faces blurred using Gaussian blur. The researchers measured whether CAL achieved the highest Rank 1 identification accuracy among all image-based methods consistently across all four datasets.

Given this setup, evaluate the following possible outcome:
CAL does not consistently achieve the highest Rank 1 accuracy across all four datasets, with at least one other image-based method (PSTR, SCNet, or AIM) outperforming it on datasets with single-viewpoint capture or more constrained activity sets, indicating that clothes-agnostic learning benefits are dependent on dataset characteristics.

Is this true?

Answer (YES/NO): NO